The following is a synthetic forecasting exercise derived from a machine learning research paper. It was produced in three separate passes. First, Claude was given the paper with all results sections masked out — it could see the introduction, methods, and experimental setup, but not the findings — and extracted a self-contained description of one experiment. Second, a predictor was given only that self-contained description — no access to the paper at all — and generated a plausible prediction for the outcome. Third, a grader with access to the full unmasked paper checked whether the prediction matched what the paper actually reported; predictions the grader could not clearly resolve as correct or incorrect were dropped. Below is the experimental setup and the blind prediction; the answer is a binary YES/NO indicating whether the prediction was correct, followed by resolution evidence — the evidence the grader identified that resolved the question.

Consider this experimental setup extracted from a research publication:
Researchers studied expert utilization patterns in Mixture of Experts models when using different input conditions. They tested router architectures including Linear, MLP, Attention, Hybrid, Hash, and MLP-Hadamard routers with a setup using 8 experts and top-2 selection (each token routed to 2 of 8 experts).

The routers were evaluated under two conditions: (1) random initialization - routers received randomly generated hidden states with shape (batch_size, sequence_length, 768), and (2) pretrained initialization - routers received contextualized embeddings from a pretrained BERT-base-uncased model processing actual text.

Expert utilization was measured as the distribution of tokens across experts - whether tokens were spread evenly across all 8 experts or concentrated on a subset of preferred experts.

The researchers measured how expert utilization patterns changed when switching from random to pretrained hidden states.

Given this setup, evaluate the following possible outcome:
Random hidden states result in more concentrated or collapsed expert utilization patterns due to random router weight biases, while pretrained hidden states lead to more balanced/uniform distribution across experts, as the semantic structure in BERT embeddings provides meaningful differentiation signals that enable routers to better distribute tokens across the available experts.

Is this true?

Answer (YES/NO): NO